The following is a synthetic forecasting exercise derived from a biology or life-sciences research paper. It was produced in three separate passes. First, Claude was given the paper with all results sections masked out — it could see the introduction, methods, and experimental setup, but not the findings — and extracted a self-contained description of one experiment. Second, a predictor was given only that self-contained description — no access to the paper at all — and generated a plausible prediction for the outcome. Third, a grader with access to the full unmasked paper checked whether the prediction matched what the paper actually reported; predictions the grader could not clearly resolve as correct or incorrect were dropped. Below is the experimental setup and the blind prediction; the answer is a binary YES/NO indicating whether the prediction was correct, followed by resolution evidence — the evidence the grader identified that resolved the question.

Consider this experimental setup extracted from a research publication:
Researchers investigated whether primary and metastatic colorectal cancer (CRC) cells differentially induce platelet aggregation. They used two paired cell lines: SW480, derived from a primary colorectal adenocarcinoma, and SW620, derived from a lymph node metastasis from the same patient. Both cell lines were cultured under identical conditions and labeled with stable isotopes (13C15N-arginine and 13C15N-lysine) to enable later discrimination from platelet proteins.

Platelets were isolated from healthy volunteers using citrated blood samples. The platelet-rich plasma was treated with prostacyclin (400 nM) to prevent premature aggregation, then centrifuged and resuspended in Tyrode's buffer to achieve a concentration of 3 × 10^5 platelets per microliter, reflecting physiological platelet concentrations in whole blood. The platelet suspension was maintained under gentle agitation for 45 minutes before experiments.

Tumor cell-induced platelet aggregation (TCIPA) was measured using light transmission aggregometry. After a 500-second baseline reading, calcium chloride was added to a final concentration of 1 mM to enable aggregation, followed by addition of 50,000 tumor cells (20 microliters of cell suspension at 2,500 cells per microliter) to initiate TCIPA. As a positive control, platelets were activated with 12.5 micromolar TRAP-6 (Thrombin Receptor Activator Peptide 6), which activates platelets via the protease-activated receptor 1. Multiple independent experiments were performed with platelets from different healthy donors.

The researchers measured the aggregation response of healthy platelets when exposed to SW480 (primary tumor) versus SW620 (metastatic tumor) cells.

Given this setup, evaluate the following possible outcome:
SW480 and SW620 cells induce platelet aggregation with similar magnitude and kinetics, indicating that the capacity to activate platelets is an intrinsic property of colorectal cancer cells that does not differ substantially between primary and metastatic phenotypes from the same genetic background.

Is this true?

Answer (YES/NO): NO